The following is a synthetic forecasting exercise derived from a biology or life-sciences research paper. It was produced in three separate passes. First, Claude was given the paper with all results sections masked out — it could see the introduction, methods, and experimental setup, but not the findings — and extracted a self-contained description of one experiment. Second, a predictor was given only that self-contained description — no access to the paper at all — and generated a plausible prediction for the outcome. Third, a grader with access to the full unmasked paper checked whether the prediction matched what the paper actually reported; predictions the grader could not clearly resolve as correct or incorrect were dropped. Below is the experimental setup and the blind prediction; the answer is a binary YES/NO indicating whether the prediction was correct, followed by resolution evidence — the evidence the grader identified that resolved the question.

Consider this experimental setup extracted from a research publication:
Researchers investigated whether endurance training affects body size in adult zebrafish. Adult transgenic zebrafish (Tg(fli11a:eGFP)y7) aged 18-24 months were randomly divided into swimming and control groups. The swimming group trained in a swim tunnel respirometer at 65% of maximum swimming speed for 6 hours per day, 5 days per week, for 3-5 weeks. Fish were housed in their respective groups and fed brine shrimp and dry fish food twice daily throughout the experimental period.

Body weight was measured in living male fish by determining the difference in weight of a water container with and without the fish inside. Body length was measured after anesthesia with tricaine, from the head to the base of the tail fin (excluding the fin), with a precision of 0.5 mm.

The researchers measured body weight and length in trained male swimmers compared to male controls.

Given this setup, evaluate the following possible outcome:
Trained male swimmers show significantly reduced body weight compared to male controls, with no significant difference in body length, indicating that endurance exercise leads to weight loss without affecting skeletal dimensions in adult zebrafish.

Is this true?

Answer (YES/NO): NO